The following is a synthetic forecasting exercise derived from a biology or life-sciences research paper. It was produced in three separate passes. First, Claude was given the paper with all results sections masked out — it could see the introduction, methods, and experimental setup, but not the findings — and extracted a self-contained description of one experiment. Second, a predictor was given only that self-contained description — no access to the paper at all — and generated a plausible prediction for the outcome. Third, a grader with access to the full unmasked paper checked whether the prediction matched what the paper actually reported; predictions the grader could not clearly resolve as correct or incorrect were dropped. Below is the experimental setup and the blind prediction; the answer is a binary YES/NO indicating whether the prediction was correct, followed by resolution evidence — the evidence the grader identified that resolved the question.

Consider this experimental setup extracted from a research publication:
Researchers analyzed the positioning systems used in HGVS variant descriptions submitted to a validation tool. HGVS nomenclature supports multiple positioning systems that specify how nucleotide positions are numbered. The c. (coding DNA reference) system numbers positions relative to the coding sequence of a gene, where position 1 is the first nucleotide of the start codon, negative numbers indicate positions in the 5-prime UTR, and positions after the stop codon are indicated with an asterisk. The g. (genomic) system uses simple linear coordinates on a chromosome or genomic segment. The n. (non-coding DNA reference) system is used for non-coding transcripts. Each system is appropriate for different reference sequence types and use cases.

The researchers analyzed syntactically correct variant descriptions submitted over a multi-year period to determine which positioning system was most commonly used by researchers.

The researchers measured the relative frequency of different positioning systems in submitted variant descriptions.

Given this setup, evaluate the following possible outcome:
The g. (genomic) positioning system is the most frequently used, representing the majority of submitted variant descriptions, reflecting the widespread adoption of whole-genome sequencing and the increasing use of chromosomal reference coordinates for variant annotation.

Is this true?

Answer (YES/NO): NO